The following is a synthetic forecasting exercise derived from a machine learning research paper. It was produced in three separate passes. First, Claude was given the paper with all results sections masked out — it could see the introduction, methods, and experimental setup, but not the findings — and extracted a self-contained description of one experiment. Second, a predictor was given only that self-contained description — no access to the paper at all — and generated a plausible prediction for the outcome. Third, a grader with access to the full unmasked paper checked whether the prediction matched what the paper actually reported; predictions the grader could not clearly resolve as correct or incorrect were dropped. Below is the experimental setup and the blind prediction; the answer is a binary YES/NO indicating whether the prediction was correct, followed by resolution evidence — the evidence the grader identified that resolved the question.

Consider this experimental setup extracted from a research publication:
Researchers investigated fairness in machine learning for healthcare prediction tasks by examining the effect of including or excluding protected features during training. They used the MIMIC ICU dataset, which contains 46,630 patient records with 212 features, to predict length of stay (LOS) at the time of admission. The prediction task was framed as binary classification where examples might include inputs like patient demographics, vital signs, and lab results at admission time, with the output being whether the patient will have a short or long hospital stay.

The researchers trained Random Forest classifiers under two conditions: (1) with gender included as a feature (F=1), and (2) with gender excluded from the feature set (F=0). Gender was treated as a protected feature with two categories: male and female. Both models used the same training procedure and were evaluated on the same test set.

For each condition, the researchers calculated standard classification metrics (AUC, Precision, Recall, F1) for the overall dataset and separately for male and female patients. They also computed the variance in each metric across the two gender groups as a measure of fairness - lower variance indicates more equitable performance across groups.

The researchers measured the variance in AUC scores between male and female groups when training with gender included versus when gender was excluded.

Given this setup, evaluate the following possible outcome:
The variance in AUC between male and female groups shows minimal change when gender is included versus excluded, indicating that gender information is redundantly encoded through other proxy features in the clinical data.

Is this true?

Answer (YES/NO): NO